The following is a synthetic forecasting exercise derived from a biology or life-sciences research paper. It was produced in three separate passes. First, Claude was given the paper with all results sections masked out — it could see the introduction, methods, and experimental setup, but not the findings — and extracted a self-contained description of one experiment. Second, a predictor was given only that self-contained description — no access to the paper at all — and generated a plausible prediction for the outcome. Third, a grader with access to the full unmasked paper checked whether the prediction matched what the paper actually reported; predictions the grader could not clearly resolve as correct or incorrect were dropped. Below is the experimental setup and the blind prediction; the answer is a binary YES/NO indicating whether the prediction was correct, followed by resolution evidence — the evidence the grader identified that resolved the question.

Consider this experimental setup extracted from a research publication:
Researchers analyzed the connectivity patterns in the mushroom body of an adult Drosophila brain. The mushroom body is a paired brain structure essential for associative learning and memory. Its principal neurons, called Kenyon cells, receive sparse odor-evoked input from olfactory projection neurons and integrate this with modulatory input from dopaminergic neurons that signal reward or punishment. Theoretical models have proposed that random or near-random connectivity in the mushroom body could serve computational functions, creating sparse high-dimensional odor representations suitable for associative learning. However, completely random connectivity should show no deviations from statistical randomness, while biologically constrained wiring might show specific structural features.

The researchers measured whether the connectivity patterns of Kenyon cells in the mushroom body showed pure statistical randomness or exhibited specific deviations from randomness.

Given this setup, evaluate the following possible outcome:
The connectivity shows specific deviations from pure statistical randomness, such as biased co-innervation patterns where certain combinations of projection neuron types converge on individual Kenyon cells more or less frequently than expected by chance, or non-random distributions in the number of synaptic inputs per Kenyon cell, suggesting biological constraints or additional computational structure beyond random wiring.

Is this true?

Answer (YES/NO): YES